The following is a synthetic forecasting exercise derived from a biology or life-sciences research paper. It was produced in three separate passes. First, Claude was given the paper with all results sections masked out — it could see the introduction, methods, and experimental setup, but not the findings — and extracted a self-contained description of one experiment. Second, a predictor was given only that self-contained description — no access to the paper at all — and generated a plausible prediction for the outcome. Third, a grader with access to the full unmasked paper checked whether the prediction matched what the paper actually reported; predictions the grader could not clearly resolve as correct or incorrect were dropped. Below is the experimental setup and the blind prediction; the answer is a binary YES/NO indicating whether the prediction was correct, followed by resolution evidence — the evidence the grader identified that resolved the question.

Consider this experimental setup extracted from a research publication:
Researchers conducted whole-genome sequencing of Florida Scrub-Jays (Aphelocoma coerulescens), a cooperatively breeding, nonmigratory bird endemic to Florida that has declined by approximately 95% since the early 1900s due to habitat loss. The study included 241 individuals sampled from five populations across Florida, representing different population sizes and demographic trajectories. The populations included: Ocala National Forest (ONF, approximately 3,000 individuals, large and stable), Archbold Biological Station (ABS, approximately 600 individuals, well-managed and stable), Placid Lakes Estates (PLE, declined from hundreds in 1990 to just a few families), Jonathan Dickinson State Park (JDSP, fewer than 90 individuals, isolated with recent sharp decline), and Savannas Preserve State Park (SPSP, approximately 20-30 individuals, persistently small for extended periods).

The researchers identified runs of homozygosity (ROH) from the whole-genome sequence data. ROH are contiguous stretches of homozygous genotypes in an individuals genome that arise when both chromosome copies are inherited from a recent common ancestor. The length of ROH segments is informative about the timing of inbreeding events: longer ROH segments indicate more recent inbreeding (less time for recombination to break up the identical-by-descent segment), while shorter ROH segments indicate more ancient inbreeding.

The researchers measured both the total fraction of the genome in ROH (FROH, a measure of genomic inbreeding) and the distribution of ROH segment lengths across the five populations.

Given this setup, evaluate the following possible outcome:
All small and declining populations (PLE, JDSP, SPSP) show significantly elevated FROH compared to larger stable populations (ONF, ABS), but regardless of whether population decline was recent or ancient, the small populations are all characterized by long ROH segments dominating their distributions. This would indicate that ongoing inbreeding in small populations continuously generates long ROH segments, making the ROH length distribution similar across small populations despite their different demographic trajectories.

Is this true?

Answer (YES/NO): NO